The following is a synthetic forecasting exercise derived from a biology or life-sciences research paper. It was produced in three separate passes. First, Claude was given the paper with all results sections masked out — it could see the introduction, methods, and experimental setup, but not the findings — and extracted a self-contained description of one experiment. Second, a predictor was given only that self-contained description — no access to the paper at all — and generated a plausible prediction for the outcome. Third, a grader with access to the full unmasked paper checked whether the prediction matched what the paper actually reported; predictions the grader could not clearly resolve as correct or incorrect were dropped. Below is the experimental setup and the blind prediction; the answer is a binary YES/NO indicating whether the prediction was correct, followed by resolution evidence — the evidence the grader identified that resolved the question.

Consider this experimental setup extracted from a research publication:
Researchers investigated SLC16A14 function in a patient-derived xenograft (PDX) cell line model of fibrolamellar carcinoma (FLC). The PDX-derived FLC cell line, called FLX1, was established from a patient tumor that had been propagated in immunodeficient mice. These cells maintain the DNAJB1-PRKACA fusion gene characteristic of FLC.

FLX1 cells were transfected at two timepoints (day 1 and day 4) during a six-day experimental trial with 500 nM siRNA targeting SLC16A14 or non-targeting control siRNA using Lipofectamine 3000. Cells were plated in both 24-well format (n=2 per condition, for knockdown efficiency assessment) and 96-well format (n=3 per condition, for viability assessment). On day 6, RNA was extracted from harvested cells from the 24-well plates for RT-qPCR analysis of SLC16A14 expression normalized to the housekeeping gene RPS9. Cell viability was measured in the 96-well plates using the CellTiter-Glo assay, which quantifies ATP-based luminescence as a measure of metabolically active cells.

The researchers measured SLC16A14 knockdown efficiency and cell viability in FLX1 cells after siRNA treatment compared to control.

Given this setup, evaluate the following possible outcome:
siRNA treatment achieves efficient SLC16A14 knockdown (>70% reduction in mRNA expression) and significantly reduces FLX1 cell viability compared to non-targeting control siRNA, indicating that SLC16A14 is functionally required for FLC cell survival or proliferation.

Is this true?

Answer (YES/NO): YES